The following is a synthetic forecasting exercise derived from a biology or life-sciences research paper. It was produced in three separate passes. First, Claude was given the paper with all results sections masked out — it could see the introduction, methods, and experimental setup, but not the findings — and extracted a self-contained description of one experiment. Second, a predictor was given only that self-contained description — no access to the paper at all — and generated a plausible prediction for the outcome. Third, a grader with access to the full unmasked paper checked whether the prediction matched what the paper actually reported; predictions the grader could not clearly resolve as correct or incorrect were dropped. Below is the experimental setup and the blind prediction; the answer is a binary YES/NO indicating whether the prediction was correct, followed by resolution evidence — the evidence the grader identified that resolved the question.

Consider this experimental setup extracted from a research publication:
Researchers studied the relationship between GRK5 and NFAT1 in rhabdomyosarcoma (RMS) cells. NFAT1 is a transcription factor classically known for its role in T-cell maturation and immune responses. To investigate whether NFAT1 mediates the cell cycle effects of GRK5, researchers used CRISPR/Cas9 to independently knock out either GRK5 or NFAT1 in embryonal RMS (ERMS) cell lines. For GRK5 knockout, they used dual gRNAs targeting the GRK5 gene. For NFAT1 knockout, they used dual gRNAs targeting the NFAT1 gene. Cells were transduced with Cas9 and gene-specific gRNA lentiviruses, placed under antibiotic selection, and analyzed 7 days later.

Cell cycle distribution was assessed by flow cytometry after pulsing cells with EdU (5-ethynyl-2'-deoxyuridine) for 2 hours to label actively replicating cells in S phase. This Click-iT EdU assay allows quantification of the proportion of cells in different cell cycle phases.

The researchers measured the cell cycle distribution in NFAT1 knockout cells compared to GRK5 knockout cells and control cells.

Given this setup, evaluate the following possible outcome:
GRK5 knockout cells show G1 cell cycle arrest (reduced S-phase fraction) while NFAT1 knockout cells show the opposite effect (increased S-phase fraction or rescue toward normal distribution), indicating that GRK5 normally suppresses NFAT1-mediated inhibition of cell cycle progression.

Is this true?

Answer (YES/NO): NO